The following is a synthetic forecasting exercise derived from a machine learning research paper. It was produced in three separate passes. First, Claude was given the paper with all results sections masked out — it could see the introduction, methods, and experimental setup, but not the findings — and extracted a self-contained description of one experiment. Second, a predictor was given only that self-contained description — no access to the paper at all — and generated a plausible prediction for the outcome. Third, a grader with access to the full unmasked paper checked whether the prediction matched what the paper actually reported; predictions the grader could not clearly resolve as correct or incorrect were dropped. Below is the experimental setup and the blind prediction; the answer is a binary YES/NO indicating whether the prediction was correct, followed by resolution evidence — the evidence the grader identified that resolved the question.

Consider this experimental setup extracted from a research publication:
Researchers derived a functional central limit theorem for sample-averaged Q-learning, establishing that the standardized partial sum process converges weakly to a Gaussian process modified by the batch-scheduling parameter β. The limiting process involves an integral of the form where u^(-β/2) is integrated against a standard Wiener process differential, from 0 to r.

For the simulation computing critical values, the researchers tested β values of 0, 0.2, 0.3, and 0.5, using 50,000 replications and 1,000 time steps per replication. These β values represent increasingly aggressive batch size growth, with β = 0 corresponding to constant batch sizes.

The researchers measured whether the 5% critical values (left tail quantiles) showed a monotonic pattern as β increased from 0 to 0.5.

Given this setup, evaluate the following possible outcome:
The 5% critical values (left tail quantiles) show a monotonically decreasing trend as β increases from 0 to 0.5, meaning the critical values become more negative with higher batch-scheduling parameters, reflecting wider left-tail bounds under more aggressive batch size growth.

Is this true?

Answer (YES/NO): NO